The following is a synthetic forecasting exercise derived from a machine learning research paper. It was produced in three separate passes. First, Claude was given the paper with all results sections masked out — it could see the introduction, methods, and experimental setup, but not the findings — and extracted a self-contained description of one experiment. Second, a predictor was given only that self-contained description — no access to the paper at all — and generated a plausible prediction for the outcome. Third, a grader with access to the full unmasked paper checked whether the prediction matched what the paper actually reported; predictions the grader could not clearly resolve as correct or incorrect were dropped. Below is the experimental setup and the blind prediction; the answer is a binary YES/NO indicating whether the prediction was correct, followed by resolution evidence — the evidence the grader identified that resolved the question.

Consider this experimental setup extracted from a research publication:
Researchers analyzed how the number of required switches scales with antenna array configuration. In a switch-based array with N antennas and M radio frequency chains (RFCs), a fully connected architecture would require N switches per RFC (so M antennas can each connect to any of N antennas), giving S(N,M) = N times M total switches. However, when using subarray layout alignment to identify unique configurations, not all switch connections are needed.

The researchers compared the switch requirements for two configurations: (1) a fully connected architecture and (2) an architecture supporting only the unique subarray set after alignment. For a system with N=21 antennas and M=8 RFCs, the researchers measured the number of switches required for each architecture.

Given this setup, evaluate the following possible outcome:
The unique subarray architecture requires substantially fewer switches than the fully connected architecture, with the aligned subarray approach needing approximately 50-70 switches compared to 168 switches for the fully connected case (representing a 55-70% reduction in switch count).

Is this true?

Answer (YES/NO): NO